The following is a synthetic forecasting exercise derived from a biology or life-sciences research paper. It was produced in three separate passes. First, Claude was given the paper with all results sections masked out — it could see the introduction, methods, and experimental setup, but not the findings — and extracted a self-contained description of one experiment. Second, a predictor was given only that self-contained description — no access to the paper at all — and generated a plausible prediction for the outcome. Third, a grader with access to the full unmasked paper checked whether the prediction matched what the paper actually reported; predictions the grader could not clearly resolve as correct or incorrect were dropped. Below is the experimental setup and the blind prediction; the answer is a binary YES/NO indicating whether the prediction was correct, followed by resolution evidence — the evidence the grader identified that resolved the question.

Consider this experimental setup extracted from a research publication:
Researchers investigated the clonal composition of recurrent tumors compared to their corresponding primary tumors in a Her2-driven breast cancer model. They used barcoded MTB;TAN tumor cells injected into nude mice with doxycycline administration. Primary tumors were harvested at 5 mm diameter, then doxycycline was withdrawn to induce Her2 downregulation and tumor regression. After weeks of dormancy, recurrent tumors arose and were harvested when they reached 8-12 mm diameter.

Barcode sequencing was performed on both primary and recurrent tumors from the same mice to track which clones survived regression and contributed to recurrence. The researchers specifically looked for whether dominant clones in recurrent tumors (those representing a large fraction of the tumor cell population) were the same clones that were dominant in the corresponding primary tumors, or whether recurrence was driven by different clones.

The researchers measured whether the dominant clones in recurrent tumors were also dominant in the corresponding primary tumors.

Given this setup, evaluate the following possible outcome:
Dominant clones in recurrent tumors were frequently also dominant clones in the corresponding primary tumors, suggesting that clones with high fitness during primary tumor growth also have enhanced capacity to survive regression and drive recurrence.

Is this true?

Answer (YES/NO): NO